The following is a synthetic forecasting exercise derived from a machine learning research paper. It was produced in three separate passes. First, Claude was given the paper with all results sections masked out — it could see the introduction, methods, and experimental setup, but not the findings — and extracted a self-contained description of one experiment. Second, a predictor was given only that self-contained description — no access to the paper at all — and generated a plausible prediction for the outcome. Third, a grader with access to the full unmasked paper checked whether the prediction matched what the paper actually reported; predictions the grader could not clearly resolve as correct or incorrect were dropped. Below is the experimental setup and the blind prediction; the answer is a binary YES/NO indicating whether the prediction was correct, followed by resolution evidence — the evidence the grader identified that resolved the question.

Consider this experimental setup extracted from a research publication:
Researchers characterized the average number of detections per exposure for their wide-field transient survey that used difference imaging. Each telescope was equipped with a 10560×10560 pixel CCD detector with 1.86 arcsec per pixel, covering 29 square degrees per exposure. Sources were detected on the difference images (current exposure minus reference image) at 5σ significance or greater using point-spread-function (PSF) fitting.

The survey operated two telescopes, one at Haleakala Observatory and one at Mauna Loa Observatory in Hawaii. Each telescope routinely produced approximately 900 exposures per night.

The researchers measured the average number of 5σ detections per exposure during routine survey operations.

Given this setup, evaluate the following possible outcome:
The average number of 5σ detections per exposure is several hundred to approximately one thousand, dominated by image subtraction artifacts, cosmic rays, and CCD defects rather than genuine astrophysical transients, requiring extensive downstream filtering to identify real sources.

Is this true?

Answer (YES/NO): NO